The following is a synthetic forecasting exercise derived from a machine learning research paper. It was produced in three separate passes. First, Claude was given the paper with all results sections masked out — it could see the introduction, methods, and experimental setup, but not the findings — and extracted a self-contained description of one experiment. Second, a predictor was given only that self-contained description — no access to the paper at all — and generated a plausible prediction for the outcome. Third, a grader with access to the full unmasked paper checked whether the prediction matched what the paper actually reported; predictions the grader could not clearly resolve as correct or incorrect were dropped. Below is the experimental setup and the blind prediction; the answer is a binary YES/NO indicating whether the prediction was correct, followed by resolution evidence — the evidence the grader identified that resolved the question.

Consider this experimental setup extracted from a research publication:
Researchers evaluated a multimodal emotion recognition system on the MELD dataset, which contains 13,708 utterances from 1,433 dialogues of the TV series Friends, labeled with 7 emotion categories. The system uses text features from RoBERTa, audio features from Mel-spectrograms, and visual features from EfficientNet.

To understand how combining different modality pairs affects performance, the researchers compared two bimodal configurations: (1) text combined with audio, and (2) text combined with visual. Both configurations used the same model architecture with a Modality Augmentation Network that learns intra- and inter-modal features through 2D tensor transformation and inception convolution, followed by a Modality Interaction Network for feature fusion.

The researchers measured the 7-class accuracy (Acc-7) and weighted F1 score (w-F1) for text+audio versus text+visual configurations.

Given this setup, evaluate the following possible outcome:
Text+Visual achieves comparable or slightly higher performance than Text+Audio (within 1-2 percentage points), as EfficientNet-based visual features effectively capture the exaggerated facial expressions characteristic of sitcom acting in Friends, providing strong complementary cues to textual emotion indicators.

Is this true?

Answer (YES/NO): YES